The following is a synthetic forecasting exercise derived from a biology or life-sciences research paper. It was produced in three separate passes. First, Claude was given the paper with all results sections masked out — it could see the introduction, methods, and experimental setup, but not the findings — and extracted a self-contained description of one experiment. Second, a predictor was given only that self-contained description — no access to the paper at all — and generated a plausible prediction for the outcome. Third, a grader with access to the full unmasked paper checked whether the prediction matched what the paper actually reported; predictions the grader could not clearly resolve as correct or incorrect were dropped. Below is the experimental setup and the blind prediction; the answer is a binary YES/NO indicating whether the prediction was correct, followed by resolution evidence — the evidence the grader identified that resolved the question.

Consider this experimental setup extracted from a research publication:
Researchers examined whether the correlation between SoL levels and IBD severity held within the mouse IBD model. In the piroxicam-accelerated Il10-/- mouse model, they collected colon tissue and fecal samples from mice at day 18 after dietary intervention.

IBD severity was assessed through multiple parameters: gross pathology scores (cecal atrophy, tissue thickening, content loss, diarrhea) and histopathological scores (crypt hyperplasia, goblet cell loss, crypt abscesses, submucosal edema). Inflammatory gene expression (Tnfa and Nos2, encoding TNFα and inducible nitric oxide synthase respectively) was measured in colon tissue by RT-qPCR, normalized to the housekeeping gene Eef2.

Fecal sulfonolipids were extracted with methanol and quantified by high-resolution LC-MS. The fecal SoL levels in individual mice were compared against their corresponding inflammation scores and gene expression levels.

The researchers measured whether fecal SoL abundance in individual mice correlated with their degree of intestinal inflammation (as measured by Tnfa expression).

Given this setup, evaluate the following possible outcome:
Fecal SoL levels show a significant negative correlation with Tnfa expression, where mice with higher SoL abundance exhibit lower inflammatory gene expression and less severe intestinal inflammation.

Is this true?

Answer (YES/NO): YES